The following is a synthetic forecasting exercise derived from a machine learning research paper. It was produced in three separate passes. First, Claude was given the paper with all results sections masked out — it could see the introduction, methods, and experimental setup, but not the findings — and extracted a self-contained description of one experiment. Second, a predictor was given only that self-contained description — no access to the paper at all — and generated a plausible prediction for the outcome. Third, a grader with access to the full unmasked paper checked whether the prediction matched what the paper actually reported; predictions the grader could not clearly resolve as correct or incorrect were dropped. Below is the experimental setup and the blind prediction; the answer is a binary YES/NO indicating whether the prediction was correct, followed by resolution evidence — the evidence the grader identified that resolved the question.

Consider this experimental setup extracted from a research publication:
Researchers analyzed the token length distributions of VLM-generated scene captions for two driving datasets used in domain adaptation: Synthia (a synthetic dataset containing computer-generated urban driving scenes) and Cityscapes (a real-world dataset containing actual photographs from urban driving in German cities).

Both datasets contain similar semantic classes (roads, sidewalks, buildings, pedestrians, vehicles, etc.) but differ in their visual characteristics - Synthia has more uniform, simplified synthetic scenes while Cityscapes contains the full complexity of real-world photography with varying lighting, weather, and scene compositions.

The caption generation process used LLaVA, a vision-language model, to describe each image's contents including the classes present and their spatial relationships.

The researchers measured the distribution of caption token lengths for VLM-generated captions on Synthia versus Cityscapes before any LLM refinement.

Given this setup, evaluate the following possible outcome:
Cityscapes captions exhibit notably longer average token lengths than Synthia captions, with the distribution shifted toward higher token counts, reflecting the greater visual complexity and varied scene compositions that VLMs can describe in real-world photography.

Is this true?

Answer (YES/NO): NO